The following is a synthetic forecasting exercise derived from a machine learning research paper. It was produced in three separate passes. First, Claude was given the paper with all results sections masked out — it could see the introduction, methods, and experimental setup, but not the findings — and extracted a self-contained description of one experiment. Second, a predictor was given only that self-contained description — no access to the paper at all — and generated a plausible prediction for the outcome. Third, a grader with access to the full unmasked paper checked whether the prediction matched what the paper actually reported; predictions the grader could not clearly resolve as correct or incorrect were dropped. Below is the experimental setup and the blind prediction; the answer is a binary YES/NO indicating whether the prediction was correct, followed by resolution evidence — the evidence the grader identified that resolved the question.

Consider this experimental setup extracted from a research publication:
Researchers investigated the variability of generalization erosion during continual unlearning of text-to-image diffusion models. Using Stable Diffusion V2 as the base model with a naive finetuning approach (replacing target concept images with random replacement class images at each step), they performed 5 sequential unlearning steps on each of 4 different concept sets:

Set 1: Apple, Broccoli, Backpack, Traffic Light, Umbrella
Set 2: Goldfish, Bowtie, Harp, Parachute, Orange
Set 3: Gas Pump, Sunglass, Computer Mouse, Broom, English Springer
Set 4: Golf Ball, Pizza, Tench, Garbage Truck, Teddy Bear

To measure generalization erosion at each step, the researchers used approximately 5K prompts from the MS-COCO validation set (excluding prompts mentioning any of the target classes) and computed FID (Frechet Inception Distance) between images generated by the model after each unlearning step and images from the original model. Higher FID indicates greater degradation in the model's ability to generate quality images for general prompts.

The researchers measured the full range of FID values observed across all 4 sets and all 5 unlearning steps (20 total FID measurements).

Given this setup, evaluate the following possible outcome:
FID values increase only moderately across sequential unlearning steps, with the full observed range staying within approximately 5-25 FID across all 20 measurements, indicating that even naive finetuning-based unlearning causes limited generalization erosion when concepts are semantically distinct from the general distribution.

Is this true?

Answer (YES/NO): NO